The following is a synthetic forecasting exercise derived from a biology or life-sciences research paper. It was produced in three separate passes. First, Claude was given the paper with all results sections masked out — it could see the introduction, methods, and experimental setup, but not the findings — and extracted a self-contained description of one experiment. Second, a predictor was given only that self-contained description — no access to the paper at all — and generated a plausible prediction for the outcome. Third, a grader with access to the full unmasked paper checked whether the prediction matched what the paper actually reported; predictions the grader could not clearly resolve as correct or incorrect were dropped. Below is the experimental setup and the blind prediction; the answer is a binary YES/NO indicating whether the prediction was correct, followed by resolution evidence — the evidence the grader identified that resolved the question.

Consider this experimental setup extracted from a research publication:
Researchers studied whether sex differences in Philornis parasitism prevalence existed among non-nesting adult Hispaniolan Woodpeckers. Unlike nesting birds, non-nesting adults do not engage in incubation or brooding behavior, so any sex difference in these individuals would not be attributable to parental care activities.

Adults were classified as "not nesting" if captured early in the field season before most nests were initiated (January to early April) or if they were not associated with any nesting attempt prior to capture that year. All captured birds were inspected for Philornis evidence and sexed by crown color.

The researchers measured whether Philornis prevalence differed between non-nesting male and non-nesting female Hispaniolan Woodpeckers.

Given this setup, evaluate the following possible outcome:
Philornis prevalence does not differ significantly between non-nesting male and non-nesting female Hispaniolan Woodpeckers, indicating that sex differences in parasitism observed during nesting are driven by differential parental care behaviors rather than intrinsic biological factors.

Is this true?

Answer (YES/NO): NO